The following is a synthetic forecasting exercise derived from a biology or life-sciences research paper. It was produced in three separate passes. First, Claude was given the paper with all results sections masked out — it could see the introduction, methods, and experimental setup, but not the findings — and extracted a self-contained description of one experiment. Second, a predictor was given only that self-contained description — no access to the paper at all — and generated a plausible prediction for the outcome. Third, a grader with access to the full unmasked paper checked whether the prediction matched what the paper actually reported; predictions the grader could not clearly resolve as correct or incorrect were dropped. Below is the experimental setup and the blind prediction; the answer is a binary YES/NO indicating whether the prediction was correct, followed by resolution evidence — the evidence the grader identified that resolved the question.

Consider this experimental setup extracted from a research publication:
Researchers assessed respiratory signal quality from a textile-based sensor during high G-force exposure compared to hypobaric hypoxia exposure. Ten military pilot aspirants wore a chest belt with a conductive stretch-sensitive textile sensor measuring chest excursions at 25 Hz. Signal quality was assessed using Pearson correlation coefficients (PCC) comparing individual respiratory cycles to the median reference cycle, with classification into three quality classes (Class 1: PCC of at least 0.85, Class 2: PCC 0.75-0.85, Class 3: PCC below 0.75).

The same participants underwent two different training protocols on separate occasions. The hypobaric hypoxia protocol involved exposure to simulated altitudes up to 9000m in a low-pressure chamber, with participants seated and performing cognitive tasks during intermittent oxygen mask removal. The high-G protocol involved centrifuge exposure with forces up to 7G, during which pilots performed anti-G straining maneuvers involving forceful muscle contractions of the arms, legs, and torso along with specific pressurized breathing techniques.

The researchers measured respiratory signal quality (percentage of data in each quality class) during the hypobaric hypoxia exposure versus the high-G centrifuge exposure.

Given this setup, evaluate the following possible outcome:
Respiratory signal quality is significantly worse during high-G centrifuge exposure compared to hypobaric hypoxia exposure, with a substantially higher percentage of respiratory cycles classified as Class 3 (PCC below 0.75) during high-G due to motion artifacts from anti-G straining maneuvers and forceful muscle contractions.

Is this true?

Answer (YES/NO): NO